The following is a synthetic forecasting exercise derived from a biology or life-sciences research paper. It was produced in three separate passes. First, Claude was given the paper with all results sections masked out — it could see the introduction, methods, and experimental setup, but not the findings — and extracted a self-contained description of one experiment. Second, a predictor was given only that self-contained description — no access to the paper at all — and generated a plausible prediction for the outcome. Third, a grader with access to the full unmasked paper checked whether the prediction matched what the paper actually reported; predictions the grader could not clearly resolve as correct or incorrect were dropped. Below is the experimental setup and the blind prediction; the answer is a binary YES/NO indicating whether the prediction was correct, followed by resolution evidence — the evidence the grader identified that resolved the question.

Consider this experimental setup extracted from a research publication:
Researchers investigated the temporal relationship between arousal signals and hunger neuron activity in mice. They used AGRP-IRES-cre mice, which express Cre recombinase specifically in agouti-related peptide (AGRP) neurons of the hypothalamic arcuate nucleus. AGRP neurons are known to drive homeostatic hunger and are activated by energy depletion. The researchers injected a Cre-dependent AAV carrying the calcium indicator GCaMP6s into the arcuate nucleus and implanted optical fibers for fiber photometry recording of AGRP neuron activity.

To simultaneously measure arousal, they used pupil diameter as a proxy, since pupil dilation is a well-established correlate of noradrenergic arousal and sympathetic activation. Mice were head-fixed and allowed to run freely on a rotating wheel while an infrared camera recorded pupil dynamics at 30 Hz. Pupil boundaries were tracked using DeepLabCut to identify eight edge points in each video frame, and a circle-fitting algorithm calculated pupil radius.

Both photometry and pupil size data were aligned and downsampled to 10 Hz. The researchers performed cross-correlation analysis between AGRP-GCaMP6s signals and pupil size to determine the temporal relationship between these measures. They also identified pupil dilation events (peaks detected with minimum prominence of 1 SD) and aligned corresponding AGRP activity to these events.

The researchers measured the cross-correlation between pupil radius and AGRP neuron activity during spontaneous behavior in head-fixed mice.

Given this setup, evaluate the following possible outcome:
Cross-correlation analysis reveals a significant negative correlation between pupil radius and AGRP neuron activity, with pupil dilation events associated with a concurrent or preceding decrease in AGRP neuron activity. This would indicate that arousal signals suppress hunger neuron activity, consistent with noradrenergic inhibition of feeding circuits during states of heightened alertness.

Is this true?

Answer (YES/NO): YES